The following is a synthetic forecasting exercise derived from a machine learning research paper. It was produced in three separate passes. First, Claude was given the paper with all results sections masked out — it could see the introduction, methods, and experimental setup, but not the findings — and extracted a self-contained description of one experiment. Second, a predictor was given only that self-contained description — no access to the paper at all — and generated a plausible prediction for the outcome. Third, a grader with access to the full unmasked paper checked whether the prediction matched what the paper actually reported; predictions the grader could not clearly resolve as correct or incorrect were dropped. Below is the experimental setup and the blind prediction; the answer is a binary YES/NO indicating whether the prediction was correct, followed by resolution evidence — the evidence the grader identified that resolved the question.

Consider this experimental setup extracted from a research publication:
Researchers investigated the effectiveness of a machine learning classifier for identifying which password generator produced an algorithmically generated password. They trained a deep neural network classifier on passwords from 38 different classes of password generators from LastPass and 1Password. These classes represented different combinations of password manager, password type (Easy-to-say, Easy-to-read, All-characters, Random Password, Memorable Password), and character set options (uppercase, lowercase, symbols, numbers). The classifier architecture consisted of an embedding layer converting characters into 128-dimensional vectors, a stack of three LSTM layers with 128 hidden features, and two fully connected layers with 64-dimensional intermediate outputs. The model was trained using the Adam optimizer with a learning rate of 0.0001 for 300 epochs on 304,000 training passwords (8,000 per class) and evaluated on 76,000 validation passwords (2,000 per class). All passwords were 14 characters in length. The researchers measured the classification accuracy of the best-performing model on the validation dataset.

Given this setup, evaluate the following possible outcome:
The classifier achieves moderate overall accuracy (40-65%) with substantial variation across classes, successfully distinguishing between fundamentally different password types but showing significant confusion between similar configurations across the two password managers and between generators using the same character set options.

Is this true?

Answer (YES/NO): NO